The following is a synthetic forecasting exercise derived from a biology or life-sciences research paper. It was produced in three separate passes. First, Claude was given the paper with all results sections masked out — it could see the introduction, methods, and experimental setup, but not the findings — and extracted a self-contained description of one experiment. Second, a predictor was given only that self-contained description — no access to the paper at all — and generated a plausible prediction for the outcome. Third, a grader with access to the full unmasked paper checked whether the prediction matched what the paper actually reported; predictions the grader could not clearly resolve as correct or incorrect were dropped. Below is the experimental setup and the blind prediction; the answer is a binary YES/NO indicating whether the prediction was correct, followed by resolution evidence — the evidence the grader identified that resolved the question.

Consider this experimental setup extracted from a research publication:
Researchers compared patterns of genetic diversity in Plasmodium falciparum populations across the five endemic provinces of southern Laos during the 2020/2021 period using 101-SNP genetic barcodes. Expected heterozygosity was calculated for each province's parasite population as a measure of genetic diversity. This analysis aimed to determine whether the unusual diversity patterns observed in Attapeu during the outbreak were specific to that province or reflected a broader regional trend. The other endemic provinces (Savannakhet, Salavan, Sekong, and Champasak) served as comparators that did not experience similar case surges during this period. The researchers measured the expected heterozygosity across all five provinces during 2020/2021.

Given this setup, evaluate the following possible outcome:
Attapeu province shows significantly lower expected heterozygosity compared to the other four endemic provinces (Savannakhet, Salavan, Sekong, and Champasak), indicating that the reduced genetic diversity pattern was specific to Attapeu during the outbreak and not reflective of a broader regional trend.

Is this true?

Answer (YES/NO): YES